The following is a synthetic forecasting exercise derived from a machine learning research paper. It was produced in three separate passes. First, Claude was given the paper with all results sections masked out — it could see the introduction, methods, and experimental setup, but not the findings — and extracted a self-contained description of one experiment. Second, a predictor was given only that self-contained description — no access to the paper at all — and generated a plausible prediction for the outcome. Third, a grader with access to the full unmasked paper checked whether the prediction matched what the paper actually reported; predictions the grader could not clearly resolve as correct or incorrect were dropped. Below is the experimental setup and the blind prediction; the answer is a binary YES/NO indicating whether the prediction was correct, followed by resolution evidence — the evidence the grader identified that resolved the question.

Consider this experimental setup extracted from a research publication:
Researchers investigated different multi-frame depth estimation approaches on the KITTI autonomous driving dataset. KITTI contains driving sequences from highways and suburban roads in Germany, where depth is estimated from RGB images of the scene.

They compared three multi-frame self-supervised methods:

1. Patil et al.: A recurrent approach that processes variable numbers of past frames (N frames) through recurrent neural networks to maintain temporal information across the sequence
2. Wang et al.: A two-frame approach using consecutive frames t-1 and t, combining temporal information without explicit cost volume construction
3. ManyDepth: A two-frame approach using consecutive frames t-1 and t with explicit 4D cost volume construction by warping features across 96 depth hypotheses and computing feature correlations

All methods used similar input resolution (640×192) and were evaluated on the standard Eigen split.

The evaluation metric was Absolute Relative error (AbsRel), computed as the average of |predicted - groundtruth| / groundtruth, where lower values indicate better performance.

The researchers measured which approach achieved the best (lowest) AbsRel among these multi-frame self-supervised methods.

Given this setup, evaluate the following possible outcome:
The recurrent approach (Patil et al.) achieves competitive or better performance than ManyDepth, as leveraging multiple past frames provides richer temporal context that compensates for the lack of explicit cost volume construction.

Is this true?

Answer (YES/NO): NO